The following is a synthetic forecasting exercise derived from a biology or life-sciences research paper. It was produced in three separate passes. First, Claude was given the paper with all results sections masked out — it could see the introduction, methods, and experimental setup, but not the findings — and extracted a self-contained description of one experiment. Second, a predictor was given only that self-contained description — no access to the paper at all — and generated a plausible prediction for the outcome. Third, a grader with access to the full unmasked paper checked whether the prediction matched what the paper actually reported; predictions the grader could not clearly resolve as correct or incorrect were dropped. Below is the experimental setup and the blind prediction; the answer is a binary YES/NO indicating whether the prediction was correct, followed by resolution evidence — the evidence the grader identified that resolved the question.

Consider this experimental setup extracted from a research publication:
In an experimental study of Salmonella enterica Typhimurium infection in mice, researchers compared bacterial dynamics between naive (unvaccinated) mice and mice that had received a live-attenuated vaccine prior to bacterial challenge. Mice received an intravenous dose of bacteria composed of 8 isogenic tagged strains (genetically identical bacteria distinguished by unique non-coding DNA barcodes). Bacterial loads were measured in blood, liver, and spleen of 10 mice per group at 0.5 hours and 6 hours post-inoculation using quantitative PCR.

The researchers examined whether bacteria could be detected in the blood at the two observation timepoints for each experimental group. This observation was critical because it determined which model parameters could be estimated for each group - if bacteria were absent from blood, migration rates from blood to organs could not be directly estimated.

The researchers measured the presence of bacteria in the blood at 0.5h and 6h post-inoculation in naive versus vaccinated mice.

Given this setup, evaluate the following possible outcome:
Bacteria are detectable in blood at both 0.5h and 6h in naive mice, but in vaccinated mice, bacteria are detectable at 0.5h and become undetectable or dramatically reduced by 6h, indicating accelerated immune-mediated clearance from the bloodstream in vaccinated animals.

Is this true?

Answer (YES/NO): NO